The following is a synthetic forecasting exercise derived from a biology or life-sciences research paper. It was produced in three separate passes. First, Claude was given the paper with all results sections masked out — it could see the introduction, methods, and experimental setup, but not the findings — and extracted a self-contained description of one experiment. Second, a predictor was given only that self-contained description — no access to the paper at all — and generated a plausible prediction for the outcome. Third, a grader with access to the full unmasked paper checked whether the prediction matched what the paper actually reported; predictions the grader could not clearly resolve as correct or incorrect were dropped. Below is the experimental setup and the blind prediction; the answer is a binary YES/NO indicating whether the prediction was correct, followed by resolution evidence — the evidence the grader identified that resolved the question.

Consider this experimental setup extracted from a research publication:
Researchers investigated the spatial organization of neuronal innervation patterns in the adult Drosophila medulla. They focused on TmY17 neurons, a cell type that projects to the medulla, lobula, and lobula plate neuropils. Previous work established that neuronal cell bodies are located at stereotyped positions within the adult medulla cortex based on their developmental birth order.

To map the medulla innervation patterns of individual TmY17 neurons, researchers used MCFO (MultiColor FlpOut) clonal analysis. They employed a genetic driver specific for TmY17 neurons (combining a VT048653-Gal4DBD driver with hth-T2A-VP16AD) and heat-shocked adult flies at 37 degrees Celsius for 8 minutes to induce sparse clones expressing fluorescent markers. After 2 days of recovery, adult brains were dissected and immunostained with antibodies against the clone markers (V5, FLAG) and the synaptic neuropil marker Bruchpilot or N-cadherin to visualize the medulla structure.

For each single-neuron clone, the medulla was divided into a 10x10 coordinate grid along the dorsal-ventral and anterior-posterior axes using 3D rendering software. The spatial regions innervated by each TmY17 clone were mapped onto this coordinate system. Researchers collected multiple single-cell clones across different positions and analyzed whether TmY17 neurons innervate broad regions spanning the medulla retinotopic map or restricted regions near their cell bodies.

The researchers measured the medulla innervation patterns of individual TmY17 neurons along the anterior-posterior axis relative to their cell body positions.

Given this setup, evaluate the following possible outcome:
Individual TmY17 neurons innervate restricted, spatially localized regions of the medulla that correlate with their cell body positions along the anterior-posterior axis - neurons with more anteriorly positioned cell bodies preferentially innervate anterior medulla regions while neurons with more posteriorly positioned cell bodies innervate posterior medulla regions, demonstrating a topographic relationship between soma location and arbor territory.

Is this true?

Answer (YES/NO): YES